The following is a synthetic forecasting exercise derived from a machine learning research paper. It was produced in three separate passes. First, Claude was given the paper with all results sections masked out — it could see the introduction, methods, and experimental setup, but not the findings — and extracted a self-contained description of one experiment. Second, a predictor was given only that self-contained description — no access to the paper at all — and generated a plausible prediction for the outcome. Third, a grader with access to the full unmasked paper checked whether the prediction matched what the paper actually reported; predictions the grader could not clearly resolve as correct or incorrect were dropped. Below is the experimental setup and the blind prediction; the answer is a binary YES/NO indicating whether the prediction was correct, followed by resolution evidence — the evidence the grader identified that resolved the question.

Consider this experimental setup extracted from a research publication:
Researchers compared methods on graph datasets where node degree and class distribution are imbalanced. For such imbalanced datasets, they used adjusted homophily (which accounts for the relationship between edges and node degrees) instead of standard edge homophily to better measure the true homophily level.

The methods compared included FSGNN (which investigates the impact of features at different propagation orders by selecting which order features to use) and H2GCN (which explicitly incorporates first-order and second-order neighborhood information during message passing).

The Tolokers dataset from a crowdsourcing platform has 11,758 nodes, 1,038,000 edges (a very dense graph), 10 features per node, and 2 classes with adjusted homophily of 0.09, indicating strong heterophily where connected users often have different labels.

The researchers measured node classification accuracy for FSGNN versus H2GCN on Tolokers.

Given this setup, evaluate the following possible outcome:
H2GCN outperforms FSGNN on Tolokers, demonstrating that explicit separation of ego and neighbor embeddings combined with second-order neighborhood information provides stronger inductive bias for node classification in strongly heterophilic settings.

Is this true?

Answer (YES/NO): NO